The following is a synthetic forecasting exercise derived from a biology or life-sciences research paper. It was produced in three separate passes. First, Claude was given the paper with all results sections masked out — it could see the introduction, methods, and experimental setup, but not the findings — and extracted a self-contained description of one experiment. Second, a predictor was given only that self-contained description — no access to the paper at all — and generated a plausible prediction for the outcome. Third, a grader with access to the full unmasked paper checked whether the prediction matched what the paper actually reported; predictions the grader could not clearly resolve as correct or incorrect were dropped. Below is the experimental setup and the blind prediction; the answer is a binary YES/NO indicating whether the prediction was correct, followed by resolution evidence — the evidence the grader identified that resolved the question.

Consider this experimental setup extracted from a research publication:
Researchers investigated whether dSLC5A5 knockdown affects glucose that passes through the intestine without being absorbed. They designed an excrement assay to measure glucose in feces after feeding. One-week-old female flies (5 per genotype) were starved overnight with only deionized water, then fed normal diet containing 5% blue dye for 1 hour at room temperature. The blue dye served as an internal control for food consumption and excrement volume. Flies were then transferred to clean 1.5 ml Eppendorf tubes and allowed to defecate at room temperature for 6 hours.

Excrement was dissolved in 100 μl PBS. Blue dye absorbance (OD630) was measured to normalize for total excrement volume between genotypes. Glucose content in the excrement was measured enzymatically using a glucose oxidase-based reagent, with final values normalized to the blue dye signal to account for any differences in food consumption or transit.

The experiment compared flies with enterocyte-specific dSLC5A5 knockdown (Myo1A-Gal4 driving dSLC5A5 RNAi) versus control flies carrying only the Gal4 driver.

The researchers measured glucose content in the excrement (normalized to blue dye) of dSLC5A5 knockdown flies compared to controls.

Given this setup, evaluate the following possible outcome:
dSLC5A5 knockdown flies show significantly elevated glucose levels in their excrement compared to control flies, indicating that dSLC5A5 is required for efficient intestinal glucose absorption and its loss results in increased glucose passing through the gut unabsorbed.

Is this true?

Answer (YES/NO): YES